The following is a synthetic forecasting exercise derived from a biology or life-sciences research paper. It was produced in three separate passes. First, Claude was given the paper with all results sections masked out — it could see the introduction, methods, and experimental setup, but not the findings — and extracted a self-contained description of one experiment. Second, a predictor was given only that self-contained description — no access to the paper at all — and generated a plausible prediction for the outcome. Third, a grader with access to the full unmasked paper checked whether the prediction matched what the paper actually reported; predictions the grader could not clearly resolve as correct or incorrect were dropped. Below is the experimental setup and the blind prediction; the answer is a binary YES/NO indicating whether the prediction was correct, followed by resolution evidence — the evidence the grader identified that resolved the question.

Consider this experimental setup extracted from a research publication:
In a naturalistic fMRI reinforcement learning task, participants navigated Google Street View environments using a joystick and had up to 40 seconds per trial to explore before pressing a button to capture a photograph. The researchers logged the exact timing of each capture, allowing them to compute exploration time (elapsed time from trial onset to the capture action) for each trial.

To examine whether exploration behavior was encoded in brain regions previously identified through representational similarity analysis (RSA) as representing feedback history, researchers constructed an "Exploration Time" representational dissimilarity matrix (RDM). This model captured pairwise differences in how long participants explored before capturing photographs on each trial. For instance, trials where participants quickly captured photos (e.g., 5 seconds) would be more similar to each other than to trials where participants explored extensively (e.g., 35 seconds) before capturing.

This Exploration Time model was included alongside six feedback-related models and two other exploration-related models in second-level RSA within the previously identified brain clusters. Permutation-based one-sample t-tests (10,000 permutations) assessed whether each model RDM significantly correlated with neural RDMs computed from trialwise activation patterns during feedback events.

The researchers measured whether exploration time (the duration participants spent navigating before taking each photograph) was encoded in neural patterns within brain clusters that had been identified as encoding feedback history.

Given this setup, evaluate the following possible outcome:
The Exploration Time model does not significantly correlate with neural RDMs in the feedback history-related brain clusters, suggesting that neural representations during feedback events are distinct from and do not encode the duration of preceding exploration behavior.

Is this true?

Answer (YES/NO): YES